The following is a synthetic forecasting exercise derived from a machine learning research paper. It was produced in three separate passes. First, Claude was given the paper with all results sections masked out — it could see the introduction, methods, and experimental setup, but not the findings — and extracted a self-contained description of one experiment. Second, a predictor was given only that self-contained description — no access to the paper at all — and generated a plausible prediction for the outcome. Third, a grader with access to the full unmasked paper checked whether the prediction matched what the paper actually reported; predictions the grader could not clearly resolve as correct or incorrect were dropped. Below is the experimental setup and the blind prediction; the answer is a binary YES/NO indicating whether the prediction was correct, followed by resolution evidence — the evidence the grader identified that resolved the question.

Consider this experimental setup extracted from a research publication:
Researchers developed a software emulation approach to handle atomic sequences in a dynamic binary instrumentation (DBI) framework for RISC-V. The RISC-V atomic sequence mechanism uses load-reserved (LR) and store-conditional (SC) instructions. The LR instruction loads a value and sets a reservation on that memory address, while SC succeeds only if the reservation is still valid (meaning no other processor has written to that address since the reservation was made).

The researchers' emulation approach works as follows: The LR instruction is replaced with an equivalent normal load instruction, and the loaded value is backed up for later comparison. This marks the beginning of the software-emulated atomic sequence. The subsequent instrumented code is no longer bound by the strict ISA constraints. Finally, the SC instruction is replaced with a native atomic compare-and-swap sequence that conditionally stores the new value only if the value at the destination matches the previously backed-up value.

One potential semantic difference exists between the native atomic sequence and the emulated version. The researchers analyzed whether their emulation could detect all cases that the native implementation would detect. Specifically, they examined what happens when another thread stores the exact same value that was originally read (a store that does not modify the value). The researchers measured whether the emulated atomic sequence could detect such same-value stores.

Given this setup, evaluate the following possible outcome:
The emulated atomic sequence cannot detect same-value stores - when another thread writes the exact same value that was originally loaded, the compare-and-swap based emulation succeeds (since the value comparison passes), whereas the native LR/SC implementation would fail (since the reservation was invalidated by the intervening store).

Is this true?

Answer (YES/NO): YES